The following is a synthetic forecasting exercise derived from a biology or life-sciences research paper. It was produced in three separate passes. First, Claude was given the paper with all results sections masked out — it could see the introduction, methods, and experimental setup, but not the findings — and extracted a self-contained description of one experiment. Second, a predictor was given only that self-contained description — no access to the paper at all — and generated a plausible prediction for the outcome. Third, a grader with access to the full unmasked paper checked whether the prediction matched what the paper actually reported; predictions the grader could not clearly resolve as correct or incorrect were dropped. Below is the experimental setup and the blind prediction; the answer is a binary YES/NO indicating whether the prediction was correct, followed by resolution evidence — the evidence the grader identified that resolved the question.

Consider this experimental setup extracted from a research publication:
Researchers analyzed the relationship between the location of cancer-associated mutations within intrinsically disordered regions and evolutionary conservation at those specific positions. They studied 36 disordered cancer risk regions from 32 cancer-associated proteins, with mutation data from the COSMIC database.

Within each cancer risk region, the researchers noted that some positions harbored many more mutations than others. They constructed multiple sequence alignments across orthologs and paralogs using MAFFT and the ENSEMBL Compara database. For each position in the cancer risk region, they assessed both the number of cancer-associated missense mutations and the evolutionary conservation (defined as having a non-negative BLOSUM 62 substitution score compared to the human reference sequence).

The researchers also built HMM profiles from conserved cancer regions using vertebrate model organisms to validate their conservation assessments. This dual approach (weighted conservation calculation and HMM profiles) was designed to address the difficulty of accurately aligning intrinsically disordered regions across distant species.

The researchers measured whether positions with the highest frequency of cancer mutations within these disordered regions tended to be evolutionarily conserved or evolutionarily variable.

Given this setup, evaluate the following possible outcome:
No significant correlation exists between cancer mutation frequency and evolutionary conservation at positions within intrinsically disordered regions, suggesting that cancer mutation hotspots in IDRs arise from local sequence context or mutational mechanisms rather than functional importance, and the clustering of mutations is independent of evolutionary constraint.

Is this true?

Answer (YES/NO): NO